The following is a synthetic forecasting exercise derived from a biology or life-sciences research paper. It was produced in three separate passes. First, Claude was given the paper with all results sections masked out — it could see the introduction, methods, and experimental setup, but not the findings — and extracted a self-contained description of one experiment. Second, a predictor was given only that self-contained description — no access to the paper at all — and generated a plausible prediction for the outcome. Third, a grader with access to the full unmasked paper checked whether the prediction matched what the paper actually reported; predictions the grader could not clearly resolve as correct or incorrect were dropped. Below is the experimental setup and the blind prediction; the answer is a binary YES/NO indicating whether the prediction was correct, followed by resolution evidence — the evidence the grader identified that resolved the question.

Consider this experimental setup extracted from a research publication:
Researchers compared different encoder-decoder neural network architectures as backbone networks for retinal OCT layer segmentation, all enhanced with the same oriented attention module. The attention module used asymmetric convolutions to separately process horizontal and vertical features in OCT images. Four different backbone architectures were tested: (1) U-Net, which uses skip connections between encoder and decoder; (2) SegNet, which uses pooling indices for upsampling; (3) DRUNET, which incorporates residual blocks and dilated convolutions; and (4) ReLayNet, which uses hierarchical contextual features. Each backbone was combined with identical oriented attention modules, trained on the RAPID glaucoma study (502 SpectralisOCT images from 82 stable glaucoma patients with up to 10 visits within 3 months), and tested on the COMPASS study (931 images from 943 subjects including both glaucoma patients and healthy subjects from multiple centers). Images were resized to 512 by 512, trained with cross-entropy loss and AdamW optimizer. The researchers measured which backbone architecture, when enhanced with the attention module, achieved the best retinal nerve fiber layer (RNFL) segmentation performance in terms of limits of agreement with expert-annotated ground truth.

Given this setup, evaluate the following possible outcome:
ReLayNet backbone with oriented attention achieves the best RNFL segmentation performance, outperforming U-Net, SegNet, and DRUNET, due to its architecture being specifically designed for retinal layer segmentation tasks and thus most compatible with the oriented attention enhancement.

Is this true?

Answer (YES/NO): NO